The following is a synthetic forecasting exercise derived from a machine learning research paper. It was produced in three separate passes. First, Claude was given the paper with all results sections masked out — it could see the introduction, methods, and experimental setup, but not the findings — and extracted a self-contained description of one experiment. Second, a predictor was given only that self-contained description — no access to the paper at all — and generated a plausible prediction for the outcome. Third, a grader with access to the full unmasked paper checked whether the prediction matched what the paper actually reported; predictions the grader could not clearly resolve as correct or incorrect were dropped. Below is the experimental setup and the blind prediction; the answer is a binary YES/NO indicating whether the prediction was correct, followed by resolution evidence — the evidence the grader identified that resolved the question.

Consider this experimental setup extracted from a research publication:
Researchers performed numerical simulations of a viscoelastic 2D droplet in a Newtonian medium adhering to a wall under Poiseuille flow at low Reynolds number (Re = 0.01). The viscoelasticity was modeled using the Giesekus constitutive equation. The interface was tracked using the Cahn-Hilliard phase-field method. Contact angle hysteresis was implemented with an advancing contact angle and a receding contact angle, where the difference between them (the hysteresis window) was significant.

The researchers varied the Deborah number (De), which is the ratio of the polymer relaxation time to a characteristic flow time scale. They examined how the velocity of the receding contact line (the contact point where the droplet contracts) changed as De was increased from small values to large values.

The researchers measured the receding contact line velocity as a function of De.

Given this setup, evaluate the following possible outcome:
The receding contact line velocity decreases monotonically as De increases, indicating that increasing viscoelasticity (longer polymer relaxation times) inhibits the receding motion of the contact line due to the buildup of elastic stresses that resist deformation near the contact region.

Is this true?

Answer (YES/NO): NO